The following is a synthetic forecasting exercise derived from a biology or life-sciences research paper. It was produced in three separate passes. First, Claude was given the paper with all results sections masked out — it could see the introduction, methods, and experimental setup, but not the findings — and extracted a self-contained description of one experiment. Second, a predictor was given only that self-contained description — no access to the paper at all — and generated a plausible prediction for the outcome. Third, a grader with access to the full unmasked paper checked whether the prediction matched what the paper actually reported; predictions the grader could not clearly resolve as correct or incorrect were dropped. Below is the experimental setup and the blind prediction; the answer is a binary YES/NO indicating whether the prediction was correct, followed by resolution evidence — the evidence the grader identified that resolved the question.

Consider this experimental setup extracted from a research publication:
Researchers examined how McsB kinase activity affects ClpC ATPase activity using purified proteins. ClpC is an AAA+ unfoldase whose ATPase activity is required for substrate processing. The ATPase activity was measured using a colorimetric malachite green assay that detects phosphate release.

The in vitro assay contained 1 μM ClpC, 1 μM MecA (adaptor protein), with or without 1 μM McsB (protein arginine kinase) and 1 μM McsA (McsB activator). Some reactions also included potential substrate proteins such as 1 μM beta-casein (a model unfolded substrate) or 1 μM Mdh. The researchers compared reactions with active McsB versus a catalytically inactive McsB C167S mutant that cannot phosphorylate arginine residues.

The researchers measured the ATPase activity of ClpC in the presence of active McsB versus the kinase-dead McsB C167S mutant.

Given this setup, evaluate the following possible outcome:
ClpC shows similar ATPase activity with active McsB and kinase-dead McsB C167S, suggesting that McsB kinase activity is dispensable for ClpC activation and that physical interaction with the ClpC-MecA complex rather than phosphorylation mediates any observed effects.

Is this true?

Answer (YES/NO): NO